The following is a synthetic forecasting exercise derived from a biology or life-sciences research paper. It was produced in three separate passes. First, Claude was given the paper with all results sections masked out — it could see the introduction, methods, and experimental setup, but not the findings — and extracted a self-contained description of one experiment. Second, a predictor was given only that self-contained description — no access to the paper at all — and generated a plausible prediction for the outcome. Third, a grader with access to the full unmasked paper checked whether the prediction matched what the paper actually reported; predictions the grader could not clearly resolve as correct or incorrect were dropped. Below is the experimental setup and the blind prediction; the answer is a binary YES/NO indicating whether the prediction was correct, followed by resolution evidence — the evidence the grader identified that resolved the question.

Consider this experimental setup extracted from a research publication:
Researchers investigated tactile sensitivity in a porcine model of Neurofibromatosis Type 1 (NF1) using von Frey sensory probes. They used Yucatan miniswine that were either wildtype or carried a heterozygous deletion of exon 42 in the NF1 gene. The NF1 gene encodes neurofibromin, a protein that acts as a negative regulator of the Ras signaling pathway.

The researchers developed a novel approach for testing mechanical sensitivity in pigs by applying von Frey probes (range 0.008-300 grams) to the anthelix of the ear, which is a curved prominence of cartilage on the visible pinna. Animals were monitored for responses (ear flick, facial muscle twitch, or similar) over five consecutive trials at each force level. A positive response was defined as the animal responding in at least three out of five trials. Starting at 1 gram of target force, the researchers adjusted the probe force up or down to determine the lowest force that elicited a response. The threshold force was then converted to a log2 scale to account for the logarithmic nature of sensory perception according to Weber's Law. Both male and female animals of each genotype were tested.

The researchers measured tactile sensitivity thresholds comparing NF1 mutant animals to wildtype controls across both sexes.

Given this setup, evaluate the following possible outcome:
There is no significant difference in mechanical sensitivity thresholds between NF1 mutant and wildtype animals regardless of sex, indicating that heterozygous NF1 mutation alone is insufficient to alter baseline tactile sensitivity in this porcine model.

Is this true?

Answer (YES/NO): NO